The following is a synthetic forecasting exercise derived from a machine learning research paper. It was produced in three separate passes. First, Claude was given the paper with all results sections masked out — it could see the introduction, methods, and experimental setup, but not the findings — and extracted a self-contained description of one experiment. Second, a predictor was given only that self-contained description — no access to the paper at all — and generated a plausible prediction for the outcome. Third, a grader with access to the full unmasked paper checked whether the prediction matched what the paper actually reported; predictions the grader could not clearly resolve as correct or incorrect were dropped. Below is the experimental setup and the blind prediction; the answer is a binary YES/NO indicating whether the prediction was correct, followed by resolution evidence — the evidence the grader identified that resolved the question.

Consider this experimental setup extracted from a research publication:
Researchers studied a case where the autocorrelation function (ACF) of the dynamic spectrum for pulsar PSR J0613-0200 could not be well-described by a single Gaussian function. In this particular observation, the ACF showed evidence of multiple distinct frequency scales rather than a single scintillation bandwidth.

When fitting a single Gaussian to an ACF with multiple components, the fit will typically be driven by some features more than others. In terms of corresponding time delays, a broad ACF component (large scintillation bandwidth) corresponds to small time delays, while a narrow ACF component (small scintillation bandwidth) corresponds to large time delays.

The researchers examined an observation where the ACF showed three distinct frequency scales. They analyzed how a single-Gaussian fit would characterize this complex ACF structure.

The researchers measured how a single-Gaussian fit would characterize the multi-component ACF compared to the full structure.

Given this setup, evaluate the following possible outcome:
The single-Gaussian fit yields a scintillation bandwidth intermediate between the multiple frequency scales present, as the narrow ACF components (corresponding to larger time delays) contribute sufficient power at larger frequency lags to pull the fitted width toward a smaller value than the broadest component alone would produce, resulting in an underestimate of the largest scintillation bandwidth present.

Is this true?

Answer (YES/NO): NO